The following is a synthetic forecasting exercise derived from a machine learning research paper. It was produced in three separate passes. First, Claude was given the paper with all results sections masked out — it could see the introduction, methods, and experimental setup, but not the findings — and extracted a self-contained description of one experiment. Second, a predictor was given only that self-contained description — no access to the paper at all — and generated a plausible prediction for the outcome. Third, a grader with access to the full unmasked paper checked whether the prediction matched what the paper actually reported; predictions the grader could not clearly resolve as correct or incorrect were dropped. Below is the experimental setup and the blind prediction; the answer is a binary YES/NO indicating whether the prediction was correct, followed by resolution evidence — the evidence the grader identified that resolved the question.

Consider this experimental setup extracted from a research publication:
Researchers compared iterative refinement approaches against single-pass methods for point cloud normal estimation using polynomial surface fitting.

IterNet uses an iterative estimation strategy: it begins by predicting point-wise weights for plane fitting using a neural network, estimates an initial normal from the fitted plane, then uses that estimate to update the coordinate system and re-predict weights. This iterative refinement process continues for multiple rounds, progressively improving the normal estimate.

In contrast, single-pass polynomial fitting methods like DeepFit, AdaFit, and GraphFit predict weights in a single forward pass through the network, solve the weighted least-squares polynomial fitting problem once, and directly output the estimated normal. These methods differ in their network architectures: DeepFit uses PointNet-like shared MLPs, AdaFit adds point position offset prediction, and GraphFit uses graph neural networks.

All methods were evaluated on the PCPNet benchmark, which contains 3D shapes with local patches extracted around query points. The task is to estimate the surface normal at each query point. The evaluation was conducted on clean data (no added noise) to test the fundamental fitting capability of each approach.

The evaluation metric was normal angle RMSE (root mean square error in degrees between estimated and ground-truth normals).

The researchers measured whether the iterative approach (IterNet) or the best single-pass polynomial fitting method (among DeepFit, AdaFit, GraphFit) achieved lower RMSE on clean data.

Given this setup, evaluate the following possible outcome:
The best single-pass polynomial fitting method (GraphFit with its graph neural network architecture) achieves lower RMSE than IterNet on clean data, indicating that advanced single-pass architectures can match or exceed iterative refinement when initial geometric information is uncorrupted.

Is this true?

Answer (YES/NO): YES